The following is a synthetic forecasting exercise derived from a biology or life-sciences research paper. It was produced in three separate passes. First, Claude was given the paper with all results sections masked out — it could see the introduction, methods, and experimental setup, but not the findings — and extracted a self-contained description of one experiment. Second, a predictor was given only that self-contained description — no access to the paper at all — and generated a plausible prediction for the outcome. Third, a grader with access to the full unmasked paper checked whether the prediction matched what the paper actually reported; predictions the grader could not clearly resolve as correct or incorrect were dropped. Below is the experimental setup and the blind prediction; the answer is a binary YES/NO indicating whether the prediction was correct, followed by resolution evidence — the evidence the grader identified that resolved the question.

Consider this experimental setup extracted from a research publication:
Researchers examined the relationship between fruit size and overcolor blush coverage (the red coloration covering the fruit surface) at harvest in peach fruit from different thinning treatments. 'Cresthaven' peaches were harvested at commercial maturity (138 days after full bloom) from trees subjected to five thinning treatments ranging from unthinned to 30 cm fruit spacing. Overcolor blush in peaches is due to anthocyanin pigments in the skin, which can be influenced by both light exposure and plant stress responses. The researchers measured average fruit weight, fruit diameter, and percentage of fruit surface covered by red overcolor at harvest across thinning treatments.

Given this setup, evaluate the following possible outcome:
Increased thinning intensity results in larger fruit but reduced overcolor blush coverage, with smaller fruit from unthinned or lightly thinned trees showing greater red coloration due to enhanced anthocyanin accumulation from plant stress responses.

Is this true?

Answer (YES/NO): NO